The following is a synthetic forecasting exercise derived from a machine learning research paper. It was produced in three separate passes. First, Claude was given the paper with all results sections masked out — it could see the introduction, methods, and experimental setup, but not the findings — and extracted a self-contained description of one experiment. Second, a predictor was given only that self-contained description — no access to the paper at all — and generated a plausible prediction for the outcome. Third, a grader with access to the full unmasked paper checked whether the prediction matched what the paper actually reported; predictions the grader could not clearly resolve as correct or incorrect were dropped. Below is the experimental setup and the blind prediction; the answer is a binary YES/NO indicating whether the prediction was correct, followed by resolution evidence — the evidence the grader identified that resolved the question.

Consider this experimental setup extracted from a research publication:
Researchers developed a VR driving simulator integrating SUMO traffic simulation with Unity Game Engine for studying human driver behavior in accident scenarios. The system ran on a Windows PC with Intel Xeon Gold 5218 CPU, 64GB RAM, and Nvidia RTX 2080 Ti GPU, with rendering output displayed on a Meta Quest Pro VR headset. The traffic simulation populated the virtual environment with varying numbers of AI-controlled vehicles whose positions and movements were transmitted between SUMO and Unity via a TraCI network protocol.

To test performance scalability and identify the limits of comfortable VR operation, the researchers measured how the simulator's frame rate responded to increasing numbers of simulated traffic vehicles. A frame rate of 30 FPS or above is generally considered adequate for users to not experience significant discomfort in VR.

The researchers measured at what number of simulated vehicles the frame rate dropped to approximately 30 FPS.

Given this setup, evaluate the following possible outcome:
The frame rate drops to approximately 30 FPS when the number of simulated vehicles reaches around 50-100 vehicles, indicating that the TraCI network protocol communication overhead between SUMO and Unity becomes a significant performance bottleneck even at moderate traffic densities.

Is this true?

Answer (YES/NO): YES